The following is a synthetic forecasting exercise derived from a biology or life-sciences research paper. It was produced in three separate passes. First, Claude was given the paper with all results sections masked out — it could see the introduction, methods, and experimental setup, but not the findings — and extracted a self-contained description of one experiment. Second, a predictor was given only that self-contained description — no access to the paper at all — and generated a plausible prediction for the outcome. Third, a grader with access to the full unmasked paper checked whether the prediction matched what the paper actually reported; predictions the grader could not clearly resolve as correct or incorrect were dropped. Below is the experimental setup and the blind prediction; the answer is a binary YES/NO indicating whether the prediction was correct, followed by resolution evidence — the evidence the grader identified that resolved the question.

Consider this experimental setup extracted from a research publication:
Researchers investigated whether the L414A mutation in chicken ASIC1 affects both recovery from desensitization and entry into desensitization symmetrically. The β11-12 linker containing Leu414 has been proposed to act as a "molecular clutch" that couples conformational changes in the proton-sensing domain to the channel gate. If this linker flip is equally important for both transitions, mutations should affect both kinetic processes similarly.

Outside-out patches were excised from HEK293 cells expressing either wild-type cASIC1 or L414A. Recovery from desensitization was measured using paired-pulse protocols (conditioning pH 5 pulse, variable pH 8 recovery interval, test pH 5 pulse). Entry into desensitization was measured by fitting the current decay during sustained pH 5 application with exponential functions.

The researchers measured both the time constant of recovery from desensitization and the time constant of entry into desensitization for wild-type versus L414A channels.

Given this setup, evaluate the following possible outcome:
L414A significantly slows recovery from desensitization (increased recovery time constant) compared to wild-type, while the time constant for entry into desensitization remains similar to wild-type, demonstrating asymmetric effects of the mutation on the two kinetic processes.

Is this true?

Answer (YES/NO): NO